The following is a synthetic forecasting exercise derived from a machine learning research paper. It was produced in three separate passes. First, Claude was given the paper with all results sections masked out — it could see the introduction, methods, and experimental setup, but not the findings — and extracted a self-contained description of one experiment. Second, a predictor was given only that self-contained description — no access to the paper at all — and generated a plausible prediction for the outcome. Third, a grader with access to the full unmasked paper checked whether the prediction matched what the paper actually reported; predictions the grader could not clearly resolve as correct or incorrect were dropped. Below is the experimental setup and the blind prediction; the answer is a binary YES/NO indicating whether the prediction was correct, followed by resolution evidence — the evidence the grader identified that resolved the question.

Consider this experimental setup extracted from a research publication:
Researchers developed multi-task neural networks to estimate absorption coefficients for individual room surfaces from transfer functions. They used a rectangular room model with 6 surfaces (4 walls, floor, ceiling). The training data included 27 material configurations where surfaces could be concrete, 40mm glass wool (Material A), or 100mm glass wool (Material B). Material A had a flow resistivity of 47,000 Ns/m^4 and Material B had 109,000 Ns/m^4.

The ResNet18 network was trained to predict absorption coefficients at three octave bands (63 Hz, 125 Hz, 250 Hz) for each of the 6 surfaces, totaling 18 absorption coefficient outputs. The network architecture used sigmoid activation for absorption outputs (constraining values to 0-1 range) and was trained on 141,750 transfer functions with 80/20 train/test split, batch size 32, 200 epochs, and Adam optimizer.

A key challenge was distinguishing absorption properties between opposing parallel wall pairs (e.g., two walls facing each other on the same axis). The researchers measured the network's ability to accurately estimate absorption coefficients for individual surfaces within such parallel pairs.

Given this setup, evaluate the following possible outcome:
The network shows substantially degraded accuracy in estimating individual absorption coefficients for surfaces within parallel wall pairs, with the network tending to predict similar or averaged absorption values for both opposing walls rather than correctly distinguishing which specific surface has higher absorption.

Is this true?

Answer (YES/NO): YES